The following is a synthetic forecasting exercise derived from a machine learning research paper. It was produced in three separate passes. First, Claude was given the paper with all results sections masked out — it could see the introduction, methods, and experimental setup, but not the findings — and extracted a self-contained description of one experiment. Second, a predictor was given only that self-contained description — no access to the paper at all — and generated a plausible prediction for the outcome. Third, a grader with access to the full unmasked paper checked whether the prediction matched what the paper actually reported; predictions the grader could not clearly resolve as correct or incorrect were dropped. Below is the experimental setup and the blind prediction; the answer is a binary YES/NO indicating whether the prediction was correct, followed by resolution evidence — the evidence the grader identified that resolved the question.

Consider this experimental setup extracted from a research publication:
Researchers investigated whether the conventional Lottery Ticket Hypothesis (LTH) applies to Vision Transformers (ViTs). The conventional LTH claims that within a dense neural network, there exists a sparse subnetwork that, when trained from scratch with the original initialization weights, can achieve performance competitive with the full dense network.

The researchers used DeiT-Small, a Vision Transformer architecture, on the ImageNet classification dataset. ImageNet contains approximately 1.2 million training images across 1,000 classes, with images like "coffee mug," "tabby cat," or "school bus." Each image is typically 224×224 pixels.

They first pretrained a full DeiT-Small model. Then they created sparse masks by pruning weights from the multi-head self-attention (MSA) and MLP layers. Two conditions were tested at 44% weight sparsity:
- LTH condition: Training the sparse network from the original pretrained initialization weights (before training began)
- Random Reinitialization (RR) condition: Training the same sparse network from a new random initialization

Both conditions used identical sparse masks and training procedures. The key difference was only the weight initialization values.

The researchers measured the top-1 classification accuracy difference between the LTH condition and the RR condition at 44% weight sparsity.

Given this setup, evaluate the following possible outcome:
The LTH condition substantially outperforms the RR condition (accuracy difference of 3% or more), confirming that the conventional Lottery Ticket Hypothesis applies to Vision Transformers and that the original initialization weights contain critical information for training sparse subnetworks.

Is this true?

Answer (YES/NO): NO